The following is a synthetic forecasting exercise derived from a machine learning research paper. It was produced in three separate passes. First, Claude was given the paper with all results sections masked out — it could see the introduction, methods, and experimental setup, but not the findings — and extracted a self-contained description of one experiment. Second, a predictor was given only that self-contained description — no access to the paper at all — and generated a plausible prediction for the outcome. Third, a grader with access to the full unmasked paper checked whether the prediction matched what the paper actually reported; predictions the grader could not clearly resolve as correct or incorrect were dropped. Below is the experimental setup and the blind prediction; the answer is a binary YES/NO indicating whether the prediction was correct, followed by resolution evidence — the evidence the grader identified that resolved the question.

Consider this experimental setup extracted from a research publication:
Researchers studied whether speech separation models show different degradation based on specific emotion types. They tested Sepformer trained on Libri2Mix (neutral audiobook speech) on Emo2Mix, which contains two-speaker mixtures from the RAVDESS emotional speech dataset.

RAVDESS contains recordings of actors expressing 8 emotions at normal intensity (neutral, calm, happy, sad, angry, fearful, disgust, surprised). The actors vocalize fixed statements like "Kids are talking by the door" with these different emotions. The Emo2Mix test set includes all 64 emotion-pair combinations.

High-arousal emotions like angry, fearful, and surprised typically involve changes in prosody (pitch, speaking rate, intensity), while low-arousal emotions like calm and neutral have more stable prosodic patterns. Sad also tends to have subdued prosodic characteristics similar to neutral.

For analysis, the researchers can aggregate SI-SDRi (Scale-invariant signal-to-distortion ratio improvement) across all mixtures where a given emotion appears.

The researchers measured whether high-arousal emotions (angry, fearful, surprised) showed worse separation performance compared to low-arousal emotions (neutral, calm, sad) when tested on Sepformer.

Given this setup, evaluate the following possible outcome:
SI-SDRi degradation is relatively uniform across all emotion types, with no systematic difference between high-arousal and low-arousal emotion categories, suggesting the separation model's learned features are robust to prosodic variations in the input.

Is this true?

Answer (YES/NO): NO